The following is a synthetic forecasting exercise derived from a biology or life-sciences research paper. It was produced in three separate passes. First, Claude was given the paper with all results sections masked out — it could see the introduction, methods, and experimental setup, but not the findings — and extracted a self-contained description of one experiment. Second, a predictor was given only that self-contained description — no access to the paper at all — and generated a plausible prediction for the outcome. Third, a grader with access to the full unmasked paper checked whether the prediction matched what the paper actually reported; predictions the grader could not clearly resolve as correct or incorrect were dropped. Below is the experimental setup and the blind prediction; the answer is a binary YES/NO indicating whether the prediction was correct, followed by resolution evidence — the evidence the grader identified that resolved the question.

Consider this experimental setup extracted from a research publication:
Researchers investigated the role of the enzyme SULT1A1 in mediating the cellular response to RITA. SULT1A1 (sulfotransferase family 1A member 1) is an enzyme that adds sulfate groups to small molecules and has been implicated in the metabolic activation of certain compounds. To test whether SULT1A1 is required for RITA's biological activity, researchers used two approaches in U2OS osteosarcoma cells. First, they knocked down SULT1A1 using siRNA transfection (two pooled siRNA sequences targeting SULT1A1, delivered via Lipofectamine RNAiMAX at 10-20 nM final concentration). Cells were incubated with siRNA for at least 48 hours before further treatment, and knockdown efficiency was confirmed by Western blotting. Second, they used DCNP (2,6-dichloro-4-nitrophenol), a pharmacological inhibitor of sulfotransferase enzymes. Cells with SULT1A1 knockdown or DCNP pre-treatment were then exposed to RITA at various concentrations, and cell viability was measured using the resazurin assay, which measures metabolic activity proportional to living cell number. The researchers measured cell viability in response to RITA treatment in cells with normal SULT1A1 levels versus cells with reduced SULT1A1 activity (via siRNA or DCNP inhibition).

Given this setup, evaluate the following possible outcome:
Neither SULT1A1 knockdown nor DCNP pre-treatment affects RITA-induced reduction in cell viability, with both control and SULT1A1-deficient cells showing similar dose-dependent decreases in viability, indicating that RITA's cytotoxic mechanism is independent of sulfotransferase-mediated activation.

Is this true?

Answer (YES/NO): NO